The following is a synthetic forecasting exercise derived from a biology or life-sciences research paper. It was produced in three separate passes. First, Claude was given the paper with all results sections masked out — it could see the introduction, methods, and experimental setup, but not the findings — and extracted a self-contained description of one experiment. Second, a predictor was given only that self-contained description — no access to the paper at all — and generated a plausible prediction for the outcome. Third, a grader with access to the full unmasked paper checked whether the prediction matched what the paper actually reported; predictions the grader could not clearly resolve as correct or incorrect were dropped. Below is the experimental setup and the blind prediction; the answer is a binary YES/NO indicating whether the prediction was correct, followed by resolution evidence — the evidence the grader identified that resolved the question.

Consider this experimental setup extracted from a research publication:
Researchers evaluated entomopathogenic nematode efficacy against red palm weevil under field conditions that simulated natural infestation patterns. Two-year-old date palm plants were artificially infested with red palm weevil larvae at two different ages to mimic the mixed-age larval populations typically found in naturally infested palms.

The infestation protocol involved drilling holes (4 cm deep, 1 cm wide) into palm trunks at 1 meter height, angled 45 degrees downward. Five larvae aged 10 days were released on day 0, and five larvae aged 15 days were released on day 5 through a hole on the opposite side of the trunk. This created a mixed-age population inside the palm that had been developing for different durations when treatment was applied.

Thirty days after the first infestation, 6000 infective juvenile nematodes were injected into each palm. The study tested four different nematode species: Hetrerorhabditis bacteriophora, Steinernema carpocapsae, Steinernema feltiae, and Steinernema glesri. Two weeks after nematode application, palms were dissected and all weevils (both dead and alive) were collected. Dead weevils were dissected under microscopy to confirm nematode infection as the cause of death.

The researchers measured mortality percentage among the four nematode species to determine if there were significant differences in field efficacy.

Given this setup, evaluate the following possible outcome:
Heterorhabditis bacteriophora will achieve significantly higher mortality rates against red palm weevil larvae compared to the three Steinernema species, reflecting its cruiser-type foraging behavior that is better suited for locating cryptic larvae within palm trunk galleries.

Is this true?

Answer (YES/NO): NO